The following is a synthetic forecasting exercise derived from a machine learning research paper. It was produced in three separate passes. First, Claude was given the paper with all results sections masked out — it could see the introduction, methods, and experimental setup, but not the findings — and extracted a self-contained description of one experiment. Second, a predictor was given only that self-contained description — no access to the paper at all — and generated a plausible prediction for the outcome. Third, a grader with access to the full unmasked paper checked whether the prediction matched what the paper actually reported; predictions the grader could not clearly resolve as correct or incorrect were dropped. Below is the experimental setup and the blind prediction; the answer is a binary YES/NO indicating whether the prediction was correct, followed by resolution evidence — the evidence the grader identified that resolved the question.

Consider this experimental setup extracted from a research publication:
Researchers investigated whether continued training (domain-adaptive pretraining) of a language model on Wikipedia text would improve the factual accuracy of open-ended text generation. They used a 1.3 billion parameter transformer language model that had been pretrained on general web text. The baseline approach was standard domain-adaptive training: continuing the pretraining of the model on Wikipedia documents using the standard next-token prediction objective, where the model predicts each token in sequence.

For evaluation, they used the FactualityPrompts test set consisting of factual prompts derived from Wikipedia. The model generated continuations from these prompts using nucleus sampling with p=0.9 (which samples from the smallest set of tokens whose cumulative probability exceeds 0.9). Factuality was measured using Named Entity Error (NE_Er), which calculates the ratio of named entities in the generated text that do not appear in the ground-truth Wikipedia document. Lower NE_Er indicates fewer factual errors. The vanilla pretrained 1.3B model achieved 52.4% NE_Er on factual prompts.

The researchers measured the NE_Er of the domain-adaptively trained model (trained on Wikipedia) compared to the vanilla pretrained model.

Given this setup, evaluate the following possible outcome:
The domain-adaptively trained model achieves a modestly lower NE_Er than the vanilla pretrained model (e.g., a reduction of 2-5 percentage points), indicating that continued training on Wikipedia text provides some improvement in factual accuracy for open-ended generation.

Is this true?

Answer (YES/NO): NO